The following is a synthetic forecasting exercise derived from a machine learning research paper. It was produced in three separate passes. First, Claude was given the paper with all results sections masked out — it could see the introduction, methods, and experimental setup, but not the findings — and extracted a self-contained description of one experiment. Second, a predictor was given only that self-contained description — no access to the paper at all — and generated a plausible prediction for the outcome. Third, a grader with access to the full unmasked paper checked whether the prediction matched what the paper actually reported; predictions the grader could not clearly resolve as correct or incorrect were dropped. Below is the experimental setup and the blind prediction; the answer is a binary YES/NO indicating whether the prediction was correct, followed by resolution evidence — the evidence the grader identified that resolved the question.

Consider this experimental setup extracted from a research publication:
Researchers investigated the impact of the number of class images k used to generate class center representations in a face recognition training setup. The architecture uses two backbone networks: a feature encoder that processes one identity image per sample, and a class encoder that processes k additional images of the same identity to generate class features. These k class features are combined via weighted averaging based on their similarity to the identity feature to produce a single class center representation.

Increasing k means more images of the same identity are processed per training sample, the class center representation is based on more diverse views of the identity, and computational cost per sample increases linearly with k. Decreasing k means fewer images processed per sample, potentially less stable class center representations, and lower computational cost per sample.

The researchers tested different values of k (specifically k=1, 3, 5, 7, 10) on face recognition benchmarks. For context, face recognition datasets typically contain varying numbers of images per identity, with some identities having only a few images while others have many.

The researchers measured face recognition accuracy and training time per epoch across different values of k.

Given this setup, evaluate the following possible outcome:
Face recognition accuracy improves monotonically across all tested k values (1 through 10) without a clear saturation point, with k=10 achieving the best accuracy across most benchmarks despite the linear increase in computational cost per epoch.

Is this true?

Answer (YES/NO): NO